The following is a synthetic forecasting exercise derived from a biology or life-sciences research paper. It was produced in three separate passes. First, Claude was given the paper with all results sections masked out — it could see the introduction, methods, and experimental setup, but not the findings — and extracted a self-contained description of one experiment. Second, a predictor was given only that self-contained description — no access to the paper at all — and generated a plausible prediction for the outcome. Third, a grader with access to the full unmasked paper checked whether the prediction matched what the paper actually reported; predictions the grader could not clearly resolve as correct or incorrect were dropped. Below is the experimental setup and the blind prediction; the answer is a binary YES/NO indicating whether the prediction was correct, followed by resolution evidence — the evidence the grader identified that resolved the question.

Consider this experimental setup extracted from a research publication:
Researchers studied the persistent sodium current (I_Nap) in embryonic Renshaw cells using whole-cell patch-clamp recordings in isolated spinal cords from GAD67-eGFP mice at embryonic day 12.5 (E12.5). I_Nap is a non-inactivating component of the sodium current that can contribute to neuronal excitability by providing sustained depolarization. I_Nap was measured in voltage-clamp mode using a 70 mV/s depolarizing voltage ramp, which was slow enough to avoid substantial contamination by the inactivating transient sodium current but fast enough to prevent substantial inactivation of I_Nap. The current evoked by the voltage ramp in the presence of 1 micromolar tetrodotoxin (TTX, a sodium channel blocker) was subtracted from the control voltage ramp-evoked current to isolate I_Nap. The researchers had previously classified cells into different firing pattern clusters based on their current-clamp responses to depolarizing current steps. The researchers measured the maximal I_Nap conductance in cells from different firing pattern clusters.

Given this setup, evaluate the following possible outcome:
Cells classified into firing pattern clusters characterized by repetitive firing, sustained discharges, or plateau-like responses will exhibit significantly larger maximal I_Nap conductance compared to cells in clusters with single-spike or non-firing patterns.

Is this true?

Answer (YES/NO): YES